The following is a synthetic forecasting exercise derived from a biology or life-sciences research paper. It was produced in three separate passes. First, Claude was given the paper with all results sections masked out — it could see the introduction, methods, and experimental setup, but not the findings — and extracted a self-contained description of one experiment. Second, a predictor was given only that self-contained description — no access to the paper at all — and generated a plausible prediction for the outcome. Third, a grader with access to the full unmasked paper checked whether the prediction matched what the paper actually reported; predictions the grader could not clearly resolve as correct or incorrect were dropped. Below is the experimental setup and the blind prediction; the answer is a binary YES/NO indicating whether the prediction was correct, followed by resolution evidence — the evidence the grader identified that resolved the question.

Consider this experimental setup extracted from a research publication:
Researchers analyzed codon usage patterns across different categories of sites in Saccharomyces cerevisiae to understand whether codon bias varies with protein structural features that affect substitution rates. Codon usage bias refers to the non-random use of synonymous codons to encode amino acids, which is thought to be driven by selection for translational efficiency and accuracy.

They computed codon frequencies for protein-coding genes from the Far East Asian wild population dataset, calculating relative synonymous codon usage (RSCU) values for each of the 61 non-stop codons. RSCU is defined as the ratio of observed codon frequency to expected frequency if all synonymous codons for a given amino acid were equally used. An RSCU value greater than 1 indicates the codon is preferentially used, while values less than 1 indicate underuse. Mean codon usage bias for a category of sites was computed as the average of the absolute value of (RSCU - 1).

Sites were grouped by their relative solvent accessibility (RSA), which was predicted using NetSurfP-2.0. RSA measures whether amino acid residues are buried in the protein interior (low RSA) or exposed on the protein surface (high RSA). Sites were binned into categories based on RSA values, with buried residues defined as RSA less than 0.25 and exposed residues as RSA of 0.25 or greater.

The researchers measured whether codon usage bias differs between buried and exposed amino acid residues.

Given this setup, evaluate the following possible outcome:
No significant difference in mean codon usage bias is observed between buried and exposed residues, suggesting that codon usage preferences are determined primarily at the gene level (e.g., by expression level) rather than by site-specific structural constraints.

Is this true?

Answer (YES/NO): NO